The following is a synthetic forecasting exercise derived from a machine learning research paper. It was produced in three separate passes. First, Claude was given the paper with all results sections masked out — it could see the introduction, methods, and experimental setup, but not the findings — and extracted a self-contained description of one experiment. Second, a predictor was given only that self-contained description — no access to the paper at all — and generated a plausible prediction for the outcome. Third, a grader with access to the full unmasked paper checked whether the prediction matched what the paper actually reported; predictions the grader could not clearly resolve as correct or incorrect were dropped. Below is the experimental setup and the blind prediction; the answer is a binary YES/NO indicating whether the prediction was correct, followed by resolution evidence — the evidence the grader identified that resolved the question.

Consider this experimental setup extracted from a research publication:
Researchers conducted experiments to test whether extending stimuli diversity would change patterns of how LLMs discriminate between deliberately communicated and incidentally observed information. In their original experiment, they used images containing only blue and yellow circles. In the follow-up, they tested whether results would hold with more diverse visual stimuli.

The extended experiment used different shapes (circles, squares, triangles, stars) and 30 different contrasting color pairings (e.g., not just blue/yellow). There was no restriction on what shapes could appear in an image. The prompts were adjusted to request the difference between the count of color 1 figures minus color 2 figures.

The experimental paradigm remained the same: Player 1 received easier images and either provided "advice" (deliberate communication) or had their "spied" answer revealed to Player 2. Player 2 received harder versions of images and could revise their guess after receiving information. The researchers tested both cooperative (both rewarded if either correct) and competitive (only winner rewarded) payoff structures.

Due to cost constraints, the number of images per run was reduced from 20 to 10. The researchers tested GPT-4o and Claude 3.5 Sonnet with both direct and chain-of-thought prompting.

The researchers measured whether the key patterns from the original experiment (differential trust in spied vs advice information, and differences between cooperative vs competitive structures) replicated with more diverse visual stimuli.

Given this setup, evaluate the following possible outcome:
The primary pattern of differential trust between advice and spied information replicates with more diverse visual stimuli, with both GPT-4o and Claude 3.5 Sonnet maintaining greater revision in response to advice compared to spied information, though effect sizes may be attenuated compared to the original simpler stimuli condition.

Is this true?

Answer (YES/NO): NO